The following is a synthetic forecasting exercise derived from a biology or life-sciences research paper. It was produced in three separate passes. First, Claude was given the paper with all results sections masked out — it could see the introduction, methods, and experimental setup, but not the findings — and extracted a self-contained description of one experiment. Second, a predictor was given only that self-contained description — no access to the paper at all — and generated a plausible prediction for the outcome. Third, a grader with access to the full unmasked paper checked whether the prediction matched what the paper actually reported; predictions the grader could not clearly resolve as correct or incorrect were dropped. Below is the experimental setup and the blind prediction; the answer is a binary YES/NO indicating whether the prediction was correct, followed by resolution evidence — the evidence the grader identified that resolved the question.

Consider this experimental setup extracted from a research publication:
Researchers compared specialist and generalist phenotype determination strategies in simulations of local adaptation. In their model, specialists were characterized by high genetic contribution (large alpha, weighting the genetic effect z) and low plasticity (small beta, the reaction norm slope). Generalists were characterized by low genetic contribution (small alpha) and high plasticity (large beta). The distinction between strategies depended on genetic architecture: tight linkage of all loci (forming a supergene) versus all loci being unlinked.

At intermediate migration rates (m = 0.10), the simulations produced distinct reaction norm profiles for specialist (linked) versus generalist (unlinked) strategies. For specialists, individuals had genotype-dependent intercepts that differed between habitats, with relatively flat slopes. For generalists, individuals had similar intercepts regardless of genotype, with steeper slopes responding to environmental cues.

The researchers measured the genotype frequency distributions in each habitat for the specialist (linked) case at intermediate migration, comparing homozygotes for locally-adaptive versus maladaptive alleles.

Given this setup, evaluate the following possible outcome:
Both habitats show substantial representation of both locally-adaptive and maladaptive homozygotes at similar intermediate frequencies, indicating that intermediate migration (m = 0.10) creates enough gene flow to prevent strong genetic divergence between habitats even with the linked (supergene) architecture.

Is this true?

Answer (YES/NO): NO